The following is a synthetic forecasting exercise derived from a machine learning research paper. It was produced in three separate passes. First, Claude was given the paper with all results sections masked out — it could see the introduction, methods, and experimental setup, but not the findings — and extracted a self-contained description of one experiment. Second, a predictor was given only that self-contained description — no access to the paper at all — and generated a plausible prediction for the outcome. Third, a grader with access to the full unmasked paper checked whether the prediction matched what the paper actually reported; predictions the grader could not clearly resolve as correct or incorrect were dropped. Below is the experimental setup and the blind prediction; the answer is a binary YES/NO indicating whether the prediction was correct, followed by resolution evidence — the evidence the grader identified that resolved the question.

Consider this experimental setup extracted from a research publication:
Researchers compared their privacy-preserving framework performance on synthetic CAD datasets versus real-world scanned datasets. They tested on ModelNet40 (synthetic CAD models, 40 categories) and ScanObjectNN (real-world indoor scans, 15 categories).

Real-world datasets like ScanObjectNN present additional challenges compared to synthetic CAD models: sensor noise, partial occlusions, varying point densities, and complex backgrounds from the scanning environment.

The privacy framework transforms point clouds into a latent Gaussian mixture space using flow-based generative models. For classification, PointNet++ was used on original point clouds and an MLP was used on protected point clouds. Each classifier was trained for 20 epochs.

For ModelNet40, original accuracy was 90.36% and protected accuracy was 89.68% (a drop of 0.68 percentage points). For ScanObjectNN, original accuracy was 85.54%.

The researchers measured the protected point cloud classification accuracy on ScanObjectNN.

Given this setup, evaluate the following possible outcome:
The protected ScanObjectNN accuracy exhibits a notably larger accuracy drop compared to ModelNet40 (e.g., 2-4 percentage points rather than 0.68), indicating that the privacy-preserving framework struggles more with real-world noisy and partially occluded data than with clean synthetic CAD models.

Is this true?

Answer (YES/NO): YES